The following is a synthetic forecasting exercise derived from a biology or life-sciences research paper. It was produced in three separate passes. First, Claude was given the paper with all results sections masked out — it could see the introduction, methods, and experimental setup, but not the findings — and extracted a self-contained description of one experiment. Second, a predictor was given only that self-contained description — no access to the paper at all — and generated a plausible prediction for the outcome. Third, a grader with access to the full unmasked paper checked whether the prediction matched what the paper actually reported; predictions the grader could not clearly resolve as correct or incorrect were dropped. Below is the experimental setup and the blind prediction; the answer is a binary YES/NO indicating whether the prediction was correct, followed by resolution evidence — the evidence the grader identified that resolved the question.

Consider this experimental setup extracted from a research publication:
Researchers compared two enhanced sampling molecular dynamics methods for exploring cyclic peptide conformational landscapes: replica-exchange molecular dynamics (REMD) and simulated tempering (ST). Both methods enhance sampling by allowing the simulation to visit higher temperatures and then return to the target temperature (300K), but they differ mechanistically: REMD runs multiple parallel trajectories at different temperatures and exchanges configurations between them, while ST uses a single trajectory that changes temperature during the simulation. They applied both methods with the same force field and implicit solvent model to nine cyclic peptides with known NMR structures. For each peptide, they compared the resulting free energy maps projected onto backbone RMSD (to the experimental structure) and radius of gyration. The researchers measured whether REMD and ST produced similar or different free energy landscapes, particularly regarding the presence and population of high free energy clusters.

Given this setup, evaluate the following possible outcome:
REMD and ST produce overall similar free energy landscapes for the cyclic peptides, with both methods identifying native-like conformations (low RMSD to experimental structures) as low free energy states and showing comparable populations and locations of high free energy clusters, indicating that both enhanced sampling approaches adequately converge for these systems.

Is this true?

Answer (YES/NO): NO